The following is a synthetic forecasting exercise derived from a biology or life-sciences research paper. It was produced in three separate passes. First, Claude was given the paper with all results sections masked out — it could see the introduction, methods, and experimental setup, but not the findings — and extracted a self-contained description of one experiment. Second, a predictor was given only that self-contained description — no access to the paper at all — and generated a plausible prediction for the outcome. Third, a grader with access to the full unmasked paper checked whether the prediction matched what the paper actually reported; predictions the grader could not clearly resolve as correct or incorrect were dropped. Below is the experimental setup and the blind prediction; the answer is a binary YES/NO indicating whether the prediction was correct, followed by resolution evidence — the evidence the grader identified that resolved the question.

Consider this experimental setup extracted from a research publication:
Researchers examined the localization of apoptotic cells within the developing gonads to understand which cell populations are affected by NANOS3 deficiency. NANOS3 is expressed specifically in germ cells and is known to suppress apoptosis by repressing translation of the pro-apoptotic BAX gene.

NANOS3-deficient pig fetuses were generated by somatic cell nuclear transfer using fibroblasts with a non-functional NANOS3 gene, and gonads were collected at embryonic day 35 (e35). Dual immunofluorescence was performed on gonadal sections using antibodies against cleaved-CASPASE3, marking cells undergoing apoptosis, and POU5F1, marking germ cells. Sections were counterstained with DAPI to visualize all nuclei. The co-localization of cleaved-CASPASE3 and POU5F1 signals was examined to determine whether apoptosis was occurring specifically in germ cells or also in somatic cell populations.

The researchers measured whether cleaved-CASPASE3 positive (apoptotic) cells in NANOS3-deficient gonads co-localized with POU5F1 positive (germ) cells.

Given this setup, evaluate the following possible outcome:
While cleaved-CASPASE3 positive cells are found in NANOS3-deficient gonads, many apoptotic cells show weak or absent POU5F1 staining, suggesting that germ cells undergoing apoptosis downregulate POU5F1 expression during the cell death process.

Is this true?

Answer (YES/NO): YES